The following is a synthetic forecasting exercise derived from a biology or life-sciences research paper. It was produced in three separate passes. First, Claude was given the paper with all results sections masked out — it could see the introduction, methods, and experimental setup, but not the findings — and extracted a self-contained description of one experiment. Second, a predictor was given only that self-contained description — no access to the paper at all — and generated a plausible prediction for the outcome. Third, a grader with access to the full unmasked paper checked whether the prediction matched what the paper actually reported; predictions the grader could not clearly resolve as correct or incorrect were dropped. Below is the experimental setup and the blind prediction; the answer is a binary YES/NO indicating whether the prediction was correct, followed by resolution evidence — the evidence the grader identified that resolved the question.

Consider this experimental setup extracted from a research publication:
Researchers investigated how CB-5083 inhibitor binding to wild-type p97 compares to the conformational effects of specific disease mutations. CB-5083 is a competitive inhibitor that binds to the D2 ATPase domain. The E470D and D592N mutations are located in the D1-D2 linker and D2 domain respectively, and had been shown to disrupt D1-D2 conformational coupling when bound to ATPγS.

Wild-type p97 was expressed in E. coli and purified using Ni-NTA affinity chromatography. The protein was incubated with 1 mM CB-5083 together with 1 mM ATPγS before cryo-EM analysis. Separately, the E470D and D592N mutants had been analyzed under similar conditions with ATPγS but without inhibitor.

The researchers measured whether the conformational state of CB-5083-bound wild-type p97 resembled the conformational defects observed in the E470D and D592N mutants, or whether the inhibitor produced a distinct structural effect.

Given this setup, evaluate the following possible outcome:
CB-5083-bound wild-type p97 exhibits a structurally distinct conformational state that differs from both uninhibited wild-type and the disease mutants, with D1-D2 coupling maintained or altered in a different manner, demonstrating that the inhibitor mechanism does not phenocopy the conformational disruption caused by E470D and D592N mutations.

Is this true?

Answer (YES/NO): YES